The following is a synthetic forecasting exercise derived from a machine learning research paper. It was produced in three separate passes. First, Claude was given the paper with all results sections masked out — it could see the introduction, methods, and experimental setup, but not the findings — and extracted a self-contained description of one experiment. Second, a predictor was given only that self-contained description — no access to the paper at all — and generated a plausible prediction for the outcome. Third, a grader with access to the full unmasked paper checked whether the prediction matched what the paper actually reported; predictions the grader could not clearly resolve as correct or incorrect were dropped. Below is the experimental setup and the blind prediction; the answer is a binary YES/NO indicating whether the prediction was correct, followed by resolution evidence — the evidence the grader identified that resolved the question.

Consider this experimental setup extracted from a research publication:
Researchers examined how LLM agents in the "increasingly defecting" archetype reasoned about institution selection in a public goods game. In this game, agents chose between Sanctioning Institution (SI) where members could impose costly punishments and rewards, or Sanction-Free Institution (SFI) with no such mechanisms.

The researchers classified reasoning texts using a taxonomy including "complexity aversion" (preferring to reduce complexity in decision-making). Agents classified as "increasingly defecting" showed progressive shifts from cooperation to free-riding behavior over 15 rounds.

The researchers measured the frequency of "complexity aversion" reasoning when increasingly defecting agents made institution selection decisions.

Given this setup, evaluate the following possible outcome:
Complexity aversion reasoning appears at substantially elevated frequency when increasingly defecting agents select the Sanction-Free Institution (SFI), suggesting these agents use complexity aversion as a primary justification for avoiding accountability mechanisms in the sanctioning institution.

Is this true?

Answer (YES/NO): NO